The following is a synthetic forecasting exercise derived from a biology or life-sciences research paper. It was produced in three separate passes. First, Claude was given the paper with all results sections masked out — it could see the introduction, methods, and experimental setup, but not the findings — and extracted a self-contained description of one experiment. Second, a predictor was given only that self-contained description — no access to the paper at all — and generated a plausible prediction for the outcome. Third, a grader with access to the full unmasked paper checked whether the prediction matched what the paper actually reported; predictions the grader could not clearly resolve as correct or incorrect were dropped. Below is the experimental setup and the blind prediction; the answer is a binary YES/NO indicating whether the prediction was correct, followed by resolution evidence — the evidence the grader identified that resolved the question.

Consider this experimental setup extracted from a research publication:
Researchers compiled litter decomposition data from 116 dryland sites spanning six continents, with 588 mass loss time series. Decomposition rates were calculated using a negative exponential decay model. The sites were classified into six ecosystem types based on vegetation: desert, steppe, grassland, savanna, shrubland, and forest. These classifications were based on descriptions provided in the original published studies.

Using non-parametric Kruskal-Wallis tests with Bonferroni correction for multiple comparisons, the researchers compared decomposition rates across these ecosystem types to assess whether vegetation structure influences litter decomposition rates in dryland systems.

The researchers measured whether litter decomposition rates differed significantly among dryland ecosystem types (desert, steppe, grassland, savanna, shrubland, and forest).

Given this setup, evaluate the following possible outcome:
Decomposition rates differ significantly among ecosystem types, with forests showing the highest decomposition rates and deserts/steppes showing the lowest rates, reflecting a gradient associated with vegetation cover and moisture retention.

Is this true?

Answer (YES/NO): NO